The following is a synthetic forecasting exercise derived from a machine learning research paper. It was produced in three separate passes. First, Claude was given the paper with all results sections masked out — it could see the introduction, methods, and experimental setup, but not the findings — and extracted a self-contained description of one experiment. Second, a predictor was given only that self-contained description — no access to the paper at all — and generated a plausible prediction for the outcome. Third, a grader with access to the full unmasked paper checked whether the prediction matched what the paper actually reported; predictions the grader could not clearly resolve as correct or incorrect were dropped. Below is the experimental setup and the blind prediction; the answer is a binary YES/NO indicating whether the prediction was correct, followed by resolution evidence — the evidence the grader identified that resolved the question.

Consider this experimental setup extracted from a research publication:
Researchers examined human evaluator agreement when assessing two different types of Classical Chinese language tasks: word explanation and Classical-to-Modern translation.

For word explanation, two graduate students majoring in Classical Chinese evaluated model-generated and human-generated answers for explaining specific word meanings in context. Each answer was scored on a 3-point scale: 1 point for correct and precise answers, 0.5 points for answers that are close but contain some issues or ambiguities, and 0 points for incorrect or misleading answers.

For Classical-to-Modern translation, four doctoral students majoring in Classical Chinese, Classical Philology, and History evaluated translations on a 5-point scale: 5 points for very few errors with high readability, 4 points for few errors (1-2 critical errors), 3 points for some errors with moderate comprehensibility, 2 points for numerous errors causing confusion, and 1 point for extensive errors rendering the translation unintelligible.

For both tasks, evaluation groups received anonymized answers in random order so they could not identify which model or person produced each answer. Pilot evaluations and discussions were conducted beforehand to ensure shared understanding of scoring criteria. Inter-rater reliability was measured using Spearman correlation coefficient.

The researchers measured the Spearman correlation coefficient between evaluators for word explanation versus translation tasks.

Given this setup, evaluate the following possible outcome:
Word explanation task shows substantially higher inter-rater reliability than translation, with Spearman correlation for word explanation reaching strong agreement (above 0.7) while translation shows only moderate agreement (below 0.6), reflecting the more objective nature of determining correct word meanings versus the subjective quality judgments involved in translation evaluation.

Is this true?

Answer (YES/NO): NO